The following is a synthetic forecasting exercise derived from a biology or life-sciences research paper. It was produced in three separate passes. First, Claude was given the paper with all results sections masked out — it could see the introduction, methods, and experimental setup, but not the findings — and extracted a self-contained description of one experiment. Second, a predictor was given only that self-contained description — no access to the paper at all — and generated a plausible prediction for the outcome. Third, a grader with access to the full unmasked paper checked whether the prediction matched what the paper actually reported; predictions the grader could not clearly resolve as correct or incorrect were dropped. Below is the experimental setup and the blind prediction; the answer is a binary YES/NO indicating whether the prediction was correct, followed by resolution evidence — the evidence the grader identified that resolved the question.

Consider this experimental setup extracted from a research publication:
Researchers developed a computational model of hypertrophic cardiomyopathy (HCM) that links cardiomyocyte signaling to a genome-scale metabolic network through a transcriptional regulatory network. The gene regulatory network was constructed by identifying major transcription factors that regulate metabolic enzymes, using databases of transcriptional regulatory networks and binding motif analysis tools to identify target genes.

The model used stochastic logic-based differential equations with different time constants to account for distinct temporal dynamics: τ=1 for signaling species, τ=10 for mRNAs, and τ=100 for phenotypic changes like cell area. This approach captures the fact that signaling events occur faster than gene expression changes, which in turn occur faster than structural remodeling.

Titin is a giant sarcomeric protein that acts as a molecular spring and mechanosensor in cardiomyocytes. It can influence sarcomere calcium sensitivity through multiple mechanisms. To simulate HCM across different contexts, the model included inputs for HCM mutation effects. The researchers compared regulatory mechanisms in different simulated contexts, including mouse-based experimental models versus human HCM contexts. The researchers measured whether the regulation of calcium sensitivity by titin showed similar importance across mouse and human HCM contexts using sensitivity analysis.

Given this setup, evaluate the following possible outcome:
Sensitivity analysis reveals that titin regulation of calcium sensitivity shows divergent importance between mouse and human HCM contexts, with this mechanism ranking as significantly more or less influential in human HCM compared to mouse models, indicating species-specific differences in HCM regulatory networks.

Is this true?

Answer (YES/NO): YES